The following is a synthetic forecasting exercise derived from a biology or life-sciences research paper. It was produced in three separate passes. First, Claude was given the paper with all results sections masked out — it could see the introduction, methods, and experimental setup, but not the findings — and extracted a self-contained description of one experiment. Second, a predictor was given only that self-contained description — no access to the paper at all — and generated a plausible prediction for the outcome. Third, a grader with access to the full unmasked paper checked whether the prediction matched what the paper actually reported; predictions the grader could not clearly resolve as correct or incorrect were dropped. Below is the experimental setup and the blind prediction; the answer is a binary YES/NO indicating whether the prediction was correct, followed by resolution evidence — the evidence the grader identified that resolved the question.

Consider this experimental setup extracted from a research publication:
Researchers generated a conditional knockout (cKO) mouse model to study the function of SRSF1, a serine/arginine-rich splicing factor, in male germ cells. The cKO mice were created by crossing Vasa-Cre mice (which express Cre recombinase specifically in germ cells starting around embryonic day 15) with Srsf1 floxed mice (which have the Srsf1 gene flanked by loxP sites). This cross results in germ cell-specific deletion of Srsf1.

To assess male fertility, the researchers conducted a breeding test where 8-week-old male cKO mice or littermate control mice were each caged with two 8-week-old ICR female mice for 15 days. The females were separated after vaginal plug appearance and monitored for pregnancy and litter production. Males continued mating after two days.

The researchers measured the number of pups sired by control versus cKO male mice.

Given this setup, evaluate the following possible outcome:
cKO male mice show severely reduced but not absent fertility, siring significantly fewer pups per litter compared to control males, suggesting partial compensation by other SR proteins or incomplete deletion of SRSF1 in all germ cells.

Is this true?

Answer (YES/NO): NO